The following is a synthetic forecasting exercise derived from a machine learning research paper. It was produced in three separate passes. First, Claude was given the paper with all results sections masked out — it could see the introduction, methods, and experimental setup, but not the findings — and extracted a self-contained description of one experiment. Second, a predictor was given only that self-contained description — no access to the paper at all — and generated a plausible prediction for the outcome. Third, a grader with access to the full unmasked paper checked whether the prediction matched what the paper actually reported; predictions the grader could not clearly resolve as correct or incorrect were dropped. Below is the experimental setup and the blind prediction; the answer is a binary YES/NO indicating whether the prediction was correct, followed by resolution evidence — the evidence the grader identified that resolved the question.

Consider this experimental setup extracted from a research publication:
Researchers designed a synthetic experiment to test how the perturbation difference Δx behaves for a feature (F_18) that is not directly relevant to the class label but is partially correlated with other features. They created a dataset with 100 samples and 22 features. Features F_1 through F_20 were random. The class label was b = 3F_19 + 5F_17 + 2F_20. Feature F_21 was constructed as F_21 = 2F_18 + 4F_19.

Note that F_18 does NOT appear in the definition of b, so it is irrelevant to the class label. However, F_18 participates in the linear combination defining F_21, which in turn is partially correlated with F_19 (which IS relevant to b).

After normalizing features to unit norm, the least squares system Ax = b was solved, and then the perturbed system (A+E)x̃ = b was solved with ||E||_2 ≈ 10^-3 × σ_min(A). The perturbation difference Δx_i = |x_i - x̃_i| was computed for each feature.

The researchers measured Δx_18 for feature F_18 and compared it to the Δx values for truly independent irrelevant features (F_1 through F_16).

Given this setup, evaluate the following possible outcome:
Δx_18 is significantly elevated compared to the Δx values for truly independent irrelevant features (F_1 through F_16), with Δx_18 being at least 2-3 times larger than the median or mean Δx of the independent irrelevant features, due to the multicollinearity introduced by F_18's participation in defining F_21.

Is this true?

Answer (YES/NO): YES